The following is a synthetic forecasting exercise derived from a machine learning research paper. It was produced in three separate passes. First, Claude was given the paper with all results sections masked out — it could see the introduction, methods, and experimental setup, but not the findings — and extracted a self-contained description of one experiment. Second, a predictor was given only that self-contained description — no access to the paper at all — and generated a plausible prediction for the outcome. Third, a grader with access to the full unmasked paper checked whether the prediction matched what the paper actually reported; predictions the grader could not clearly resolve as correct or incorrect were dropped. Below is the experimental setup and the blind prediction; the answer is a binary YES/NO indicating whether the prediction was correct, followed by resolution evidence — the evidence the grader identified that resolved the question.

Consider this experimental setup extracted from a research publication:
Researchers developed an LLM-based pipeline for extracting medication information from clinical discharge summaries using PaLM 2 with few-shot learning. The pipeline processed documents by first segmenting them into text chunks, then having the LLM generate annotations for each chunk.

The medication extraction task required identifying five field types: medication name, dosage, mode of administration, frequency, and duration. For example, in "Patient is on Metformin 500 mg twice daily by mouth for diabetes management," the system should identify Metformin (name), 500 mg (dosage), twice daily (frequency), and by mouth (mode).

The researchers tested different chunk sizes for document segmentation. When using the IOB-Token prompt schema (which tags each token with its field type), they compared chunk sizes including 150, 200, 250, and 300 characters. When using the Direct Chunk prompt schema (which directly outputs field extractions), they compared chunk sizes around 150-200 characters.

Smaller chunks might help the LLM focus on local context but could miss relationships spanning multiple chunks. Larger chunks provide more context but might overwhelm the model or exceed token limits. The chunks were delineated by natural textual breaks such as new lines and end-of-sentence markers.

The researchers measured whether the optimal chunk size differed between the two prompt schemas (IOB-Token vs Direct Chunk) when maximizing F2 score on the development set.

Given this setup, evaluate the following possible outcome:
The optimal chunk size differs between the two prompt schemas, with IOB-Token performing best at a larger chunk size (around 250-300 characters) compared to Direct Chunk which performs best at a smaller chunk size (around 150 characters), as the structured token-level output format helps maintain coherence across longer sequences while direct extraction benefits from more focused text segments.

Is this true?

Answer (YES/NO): NO